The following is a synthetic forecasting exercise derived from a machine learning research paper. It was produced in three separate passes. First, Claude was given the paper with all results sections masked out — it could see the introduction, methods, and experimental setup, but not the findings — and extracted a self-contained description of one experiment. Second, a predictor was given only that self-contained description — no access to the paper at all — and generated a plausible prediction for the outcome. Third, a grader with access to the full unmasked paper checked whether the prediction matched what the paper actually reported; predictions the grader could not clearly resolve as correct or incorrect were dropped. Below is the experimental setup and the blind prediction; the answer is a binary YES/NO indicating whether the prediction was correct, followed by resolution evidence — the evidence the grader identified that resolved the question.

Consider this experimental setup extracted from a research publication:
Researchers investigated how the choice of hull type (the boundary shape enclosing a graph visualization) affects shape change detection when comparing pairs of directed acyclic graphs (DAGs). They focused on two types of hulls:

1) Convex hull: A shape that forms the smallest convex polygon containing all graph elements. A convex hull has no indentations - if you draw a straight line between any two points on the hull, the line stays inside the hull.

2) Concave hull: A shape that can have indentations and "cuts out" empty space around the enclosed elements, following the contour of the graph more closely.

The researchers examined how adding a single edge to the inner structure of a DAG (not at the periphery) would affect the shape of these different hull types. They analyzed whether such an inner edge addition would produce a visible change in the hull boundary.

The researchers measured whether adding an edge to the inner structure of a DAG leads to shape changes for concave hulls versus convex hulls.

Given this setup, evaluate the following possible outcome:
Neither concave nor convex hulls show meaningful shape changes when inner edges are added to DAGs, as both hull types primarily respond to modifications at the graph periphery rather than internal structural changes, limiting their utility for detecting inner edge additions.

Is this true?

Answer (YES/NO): NO